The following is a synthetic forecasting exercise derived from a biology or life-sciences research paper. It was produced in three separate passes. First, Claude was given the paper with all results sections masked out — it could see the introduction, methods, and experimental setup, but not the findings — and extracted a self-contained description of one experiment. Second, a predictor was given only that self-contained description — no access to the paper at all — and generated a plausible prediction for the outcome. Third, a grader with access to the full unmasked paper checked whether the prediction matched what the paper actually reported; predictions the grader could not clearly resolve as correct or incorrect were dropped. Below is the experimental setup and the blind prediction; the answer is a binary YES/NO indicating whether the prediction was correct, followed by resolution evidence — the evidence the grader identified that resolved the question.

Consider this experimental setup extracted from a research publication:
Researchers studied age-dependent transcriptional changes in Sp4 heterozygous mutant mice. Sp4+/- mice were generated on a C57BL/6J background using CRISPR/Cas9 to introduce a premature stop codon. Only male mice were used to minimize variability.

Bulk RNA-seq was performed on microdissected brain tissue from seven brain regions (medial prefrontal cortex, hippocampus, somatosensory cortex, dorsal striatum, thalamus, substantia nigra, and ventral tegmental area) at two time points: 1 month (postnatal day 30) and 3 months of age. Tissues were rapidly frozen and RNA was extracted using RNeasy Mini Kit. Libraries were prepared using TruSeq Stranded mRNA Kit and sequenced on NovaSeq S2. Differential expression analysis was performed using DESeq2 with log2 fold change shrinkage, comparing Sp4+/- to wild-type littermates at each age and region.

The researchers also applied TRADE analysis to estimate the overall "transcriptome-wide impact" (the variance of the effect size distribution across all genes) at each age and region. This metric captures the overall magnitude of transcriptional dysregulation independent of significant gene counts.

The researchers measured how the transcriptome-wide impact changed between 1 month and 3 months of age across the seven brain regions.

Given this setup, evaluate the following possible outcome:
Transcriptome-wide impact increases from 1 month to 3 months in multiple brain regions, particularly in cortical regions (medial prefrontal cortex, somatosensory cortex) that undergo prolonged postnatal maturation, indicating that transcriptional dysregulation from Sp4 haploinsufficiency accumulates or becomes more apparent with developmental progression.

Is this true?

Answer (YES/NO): NO